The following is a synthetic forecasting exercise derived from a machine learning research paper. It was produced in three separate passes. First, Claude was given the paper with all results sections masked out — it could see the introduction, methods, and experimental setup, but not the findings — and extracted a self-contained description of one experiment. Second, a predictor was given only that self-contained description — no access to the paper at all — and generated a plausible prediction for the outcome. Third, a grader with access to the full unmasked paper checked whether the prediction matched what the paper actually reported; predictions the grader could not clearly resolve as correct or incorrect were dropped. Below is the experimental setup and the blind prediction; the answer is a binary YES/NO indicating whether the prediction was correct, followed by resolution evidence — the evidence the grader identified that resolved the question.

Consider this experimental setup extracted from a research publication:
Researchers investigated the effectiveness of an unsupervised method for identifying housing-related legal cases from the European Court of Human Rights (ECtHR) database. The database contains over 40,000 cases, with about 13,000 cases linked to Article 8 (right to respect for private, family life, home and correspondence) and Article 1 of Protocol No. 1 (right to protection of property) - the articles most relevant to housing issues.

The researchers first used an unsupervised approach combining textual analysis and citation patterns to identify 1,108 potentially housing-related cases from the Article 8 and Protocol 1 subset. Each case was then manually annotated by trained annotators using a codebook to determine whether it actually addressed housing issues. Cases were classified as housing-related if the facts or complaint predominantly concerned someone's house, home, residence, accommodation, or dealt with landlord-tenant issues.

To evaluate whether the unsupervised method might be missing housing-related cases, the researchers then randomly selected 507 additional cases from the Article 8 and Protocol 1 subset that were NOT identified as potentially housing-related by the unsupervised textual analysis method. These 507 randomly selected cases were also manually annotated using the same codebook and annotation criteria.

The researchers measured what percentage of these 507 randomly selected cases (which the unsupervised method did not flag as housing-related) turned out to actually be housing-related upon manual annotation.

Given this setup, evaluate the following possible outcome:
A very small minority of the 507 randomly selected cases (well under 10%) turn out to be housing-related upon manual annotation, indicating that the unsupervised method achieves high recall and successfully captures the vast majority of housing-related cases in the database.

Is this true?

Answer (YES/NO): NO